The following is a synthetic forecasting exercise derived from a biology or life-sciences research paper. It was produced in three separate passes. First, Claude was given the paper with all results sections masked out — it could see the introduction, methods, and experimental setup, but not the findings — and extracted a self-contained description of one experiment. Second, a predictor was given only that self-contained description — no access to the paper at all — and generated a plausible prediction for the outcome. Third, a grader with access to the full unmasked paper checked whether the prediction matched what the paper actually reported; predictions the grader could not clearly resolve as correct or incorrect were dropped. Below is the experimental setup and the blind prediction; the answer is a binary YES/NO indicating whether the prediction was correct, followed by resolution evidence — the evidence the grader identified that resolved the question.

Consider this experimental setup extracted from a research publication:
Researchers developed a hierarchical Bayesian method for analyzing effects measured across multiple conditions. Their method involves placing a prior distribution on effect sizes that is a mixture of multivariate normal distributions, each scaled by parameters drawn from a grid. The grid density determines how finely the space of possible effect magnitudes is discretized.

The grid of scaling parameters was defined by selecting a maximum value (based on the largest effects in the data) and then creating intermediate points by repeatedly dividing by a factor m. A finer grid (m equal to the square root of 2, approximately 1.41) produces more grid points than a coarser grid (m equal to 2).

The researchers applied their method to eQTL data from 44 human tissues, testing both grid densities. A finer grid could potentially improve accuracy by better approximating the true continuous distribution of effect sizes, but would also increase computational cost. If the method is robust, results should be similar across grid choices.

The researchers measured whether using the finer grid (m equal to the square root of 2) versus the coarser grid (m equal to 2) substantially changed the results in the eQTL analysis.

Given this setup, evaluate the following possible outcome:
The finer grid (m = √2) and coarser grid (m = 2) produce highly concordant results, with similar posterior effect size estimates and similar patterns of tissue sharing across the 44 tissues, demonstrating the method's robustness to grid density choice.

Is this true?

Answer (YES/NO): YES